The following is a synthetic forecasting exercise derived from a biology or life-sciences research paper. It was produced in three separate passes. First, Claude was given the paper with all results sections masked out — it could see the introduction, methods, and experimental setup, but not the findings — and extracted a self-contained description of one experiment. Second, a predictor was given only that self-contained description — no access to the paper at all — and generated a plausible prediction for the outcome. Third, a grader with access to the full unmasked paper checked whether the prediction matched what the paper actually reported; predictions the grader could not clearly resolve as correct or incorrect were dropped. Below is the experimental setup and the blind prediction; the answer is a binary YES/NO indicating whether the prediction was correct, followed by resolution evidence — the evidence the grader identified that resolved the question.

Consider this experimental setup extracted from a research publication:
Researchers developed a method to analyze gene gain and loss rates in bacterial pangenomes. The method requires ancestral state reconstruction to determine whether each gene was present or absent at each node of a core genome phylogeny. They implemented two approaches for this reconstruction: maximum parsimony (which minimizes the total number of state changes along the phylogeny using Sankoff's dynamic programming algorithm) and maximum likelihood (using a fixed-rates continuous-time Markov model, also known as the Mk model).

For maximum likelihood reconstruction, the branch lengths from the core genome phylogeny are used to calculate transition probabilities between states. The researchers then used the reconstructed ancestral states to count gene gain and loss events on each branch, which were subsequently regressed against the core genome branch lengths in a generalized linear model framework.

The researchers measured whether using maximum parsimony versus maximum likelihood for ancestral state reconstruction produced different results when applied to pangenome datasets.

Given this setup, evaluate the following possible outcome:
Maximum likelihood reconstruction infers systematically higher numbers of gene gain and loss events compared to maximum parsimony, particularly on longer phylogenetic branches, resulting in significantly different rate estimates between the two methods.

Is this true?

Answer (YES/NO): NO